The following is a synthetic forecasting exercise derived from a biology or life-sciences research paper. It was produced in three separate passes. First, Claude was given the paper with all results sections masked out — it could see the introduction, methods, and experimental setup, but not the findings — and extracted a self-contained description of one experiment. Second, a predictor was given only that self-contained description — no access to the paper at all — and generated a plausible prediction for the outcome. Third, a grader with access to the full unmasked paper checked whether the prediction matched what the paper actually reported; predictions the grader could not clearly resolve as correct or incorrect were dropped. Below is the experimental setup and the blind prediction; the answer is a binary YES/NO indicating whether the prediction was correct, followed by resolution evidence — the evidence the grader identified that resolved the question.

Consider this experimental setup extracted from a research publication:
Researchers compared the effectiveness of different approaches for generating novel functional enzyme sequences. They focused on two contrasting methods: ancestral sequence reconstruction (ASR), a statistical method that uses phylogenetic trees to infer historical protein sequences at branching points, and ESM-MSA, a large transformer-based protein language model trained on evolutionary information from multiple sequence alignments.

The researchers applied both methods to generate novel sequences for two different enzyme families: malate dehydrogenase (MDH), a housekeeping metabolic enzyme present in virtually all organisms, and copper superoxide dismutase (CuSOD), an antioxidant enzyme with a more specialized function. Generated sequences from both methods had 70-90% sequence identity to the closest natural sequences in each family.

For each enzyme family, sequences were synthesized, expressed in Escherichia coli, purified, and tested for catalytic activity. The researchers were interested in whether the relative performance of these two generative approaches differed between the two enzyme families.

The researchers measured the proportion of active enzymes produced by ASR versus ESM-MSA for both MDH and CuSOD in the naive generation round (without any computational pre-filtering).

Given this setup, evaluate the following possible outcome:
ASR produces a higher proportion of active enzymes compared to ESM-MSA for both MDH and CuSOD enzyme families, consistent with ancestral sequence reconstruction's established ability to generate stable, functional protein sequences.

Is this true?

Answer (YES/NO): YES